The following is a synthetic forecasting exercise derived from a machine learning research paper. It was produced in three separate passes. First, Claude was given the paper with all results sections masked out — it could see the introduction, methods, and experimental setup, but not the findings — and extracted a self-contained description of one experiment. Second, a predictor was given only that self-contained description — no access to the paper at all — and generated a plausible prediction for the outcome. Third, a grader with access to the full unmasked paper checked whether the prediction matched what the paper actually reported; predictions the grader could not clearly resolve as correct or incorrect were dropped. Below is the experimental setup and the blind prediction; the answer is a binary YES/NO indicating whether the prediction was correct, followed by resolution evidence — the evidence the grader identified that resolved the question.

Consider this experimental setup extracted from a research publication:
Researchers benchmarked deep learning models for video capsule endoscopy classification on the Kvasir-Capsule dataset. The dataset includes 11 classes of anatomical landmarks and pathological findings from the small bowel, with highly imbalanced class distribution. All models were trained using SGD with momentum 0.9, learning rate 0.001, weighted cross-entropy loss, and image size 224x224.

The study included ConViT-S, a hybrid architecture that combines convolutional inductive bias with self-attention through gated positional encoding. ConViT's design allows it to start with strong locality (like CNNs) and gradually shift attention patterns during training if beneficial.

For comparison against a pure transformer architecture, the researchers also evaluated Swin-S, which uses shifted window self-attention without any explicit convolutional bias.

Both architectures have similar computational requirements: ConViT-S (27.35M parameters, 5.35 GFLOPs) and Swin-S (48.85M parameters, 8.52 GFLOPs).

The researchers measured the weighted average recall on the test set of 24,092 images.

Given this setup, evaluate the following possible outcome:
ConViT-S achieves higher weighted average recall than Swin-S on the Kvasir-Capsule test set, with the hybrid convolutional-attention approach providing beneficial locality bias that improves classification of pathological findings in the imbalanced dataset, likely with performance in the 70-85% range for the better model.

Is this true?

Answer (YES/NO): NO